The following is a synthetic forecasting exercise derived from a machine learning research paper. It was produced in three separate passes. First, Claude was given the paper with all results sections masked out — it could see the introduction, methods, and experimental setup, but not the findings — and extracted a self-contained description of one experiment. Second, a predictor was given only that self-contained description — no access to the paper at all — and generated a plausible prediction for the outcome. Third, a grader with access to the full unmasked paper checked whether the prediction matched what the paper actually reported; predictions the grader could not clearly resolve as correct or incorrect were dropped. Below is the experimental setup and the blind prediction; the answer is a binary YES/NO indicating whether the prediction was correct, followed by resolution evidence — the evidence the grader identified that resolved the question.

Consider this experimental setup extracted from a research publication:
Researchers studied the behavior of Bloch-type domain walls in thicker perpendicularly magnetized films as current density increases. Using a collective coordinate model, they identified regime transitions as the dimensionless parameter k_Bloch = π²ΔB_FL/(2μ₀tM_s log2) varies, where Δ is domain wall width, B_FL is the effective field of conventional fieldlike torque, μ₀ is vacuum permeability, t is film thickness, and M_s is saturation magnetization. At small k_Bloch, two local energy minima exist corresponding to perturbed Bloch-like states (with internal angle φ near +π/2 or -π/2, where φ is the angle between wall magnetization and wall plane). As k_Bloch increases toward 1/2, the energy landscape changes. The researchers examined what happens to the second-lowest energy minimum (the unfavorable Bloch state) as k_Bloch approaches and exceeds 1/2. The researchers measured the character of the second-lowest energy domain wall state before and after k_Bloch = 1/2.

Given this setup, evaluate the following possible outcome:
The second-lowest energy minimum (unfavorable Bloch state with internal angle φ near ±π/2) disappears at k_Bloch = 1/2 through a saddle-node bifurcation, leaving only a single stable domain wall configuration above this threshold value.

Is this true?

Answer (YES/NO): NO